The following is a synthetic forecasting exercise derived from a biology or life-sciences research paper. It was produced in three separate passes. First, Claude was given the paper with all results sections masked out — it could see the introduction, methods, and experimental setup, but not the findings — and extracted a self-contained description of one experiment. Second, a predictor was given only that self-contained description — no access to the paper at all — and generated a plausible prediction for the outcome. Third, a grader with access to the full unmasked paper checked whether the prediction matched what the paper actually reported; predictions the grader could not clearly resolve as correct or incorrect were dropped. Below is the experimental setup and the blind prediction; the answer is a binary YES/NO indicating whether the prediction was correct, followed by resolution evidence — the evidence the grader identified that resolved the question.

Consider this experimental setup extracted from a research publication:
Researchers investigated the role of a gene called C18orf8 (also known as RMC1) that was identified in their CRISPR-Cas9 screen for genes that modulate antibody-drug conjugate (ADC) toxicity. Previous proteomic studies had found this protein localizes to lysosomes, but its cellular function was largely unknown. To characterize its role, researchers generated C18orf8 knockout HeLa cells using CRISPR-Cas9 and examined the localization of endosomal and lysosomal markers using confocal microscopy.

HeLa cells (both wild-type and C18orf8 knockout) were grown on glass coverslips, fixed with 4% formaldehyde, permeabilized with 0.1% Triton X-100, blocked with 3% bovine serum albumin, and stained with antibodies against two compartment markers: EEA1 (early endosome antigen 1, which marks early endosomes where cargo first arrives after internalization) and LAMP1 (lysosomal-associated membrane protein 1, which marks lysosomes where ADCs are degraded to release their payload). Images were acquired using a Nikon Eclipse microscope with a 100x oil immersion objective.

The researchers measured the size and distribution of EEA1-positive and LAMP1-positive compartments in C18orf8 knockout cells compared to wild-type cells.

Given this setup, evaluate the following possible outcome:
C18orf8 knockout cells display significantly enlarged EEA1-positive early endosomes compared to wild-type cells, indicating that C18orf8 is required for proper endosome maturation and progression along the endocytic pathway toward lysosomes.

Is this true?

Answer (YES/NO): YES